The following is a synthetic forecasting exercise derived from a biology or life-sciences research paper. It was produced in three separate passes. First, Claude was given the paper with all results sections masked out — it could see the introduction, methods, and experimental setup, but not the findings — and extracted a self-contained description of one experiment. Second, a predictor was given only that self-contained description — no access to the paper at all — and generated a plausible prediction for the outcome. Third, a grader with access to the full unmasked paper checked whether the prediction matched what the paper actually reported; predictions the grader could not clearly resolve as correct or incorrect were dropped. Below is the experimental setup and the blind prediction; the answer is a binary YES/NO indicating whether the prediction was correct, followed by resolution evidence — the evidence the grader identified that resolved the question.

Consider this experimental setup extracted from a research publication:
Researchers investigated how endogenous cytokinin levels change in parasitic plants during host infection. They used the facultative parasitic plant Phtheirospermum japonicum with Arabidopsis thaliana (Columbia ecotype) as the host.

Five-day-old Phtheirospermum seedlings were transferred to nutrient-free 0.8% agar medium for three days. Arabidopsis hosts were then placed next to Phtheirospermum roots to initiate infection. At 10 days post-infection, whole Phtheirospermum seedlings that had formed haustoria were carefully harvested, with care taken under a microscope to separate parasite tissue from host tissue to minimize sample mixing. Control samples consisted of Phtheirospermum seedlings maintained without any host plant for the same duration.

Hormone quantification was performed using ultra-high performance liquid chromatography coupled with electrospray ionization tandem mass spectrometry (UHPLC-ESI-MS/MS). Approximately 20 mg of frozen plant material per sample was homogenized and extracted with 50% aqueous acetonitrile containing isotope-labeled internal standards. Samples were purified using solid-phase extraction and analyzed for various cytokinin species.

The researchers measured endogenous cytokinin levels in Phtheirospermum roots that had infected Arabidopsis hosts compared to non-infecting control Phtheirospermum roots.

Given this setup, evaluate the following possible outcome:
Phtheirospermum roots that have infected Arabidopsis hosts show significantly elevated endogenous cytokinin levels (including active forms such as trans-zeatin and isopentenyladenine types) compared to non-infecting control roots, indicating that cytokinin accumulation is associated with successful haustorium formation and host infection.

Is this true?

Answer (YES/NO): NO